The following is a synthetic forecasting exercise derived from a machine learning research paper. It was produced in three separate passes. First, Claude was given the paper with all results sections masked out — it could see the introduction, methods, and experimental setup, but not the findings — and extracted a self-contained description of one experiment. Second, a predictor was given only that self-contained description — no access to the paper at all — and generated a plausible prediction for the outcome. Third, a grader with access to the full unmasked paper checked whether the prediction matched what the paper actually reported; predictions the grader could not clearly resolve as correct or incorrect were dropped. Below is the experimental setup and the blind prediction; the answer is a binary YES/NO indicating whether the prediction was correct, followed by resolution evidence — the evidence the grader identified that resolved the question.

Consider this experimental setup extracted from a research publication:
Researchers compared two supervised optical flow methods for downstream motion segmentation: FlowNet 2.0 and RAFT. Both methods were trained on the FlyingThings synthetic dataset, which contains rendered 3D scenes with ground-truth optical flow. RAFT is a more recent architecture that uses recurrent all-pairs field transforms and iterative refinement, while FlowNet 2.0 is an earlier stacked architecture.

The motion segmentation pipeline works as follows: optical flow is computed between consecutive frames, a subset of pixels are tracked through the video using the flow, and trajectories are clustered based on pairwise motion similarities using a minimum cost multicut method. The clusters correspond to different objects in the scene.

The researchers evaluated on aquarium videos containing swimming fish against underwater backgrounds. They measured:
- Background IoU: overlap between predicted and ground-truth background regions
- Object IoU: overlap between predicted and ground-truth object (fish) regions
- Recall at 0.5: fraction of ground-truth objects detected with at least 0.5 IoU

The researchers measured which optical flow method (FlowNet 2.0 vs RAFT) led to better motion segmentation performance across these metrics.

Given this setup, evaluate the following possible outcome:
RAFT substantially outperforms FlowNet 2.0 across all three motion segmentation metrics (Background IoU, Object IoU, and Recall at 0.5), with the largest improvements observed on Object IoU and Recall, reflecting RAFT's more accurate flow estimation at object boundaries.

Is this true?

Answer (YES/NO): NO